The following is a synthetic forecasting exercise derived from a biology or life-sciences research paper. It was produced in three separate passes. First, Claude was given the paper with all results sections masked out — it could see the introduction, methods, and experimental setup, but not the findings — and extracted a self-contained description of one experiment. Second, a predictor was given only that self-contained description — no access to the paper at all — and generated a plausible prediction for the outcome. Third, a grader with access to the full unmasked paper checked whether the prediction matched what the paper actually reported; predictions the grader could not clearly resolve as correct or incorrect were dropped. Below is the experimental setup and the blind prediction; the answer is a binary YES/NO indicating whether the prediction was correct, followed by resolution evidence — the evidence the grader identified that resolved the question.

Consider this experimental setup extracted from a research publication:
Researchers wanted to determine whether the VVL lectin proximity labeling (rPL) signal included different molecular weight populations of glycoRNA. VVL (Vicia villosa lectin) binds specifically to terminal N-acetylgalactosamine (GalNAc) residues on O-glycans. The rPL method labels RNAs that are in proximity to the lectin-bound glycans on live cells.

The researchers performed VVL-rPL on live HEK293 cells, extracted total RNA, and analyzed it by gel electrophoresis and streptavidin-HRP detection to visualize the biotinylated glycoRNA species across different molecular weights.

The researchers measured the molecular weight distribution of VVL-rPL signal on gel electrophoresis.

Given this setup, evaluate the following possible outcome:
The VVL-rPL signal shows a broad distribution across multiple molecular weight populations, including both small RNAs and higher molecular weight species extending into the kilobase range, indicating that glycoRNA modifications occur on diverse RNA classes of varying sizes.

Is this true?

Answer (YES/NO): NO